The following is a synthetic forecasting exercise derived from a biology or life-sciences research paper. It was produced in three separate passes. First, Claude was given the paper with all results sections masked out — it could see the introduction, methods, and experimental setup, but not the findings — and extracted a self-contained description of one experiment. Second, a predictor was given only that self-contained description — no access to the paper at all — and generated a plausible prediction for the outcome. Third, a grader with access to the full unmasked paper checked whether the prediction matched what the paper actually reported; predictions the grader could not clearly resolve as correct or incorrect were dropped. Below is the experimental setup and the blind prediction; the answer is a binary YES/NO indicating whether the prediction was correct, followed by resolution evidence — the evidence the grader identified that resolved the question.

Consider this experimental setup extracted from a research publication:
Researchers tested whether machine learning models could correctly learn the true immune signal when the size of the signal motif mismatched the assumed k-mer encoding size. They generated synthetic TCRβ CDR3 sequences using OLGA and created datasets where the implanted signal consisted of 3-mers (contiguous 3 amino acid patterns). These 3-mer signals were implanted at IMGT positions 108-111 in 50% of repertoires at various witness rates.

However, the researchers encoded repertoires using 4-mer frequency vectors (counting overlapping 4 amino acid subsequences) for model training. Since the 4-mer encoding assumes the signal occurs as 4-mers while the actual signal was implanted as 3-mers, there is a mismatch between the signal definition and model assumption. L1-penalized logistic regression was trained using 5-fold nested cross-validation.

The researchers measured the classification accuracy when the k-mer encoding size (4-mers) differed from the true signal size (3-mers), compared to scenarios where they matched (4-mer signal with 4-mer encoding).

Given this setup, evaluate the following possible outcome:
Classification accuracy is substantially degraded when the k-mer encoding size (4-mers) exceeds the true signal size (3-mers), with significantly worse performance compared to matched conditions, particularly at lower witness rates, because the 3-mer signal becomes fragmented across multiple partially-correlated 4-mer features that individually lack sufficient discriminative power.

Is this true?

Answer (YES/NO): YES